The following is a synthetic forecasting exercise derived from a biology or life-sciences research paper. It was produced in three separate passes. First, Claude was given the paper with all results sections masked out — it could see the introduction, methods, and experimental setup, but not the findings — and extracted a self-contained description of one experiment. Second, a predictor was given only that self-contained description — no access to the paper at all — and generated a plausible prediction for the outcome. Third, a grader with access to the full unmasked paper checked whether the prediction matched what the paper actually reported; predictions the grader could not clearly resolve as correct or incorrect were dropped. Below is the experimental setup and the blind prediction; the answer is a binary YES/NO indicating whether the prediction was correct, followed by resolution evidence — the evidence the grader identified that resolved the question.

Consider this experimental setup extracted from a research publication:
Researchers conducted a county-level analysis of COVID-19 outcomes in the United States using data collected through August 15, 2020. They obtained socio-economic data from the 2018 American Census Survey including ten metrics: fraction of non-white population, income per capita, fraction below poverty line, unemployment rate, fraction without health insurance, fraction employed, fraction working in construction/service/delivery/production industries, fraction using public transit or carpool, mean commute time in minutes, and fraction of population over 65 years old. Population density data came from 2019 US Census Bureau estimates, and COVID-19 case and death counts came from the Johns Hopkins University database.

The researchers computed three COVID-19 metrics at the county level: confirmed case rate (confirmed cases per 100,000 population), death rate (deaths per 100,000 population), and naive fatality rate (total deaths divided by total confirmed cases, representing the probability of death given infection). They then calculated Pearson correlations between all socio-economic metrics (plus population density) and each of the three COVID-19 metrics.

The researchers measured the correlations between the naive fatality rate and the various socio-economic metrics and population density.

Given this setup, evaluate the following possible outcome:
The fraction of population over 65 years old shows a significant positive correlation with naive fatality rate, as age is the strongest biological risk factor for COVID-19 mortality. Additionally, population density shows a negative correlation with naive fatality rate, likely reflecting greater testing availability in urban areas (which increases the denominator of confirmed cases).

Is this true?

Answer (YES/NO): NO